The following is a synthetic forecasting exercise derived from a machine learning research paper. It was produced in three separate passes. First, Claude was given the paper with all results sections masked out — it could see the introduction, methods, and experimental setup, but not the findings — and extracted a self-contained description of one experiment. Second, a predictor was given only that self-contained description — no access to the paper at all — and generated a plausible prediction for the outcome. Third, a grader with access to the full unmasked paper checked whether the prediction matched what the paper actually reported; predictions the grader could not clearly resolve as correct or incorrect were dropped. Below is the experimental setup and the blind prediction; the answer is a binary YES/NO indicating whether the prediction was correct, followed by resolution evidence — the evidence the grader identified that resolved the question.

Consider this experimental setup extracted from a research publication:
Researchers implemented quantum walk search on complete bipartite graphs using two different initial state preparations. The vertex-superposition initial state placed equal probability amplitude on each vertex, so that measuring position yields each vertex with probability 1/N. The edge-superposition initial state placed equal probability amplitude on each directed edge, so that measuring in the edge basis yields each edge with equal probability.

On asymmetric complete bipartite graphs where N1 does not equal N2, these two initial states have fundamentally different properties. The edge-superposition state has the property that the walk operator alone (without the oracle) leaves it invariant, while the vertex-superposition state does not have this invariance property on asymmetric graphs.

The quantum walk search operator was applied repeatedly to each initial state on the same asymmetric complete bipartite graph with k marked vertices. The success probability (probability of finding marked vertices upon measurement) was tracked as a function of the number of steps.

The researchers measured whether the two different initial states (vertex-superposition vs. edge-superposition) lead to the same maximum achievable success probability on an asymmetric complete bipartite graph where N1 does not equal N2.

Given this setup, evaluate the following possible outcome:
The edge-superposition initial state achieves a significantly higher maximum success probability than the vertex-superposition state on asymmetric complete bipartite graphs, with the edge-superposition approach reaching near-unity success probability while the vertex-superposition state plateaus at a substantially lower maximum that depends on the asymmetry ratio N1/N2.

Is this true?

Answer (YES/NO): NO